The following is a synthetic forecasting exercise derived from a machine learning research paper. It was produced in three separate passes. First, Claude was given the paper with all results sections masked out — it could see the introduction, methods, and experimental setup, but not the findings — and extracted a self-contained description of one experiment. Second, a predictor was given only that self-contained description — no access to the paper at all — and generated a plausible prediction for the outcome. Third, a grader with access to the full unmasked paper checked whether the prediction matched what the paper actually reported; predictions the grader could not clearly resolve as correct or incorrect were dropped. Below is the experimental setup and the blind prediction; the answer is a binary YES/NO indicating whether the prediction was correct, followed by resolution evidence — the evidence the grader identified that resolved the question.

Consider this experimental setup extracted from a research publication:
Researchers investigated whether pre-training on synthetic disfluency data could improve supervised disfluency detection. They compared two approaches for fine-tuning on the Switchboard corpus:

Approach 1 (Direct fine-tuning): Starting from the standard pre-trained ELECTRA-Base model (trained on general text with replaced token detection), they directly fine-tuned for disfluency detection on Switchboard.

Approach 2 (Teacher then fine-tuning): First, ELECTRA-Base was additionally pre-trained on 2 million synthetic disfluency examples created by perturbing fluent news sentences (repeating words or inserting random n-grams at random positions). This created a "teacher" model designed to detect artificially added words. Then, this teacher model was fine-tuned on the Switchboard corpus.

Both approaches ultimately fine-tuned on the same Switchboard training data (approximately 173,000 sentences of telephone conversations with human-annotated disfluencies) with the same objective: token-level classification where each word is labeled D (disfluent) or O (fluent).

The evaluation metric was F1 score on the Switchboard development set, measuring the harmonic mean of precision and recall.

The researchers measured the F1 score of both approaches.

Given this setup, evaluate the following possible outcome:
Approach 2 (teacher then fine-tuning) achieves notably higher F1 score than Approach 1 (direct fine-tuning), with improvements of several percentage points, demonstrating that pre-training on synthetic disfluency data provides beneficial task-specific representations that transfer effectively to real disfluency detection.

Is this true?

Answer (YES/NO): NO